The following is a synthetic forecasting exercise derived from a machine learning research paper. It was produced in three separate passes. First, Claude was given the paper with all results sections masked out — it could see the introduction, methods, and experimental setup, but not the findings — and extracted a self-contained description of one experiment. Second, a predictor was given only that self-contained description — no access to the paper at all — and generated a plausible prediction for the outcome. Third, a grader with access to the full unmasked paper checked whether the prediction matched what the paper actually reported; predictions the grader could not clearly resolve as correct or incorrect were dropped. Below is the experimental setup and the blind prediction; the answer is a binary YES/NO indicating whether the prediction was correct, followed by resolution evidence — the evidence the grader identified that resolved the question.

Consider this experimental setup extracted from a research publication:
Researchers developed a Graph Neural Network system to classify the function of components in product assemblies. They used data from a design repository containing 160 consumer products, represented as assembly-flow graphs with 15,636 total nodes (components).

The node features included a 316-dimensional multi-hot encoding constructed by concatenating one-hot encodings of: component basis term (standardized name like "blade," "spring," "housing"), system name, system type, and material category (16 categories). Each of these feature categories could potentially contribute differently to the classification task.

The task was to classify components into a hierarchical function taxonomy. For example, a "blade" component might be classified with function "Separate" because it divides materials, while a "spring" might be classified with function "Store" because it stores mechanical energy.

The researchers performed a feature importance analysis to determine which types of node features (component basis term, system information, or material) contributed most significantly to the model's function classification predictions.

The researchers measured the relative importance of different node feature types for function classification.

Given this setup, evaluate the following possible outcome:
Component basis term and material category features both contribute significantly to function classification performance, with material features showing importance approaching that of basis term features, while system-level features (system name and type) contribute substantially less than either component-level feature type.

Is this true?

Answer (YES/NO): NO